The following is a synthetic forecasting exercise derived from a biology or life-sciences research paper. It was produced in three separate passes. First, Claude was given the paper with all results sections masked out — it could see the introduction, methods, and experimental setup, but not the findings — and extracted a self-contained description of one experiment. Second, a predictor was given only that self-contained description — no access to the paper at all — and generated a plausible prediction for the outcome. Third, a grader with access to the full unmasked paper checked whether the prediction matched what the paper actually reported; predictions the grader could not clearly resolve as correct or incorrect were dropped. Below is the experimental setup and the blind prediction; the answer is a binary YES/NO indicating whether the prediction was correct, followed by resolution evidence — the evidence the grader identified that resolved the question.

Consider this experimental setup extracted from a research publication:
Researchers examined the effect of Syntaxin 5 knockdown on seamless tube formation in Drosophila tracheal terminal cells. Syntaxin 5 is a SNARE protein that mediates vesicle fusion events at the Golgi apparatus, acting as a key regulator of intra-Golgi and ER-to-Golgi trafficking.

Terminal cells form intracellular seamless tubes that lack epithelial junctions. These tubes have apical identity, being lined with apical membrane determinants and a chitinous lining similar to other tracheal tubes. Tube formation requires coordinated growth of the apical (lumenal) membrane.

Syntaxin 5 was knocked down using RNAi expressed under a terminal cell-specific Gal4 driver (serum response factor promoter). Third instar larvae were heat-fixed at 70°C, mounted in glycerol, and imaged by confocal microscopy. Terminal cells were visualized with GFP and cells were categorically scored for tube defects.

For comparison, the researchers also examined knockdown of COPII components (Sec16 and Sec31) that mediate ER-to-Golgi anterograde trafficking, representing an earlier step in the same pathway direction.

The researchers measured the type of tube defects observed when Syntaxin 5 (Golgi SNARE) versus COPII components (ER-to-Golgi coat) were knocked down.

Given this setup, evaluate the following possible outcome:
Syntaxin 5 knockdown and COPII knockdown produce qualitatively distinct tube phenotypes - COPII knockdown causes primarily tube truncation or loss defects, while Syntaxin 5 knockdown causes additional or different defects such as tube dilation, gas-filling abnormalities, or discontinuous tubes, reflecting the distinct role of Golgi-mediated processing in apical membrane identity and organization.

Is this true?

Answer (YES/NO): NO